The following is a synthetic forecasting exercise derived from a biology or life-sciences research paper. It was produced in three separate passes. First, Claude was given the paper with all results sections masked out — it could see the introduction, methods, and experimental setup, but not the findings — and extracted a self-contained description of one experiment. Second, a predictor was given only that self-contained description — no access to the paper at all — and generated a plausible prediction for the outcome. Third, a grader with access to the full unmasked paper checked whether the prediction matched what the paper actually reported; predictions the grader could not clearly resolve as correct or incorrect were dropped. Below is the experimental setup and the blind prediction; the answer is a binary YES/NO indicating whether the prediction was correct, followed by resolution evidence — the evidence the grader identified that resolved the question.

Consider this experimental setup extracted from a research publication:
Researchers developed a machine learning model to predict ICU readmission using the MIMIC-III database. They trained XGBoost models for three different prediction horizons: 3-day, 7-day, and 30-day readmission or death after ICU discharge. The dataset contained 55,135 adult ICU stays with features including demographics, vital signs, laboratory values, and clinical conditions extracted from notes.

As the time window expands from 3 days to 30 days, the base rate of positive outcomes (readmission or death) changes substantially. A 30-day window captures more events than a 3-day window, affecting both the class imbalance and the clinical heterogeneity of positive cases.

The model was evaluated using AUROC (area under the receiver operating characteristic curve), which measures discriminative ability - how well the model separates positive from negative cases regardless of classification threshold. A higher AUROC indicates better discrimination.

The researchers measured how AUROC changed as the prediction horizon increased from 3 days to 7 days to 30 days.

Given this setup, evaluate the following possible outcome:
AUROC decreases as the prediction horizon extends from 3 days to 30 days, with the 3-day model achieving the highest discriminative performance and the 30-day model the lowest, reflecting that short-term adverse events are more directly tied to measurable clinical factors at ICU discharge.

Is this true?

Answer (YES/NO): NO